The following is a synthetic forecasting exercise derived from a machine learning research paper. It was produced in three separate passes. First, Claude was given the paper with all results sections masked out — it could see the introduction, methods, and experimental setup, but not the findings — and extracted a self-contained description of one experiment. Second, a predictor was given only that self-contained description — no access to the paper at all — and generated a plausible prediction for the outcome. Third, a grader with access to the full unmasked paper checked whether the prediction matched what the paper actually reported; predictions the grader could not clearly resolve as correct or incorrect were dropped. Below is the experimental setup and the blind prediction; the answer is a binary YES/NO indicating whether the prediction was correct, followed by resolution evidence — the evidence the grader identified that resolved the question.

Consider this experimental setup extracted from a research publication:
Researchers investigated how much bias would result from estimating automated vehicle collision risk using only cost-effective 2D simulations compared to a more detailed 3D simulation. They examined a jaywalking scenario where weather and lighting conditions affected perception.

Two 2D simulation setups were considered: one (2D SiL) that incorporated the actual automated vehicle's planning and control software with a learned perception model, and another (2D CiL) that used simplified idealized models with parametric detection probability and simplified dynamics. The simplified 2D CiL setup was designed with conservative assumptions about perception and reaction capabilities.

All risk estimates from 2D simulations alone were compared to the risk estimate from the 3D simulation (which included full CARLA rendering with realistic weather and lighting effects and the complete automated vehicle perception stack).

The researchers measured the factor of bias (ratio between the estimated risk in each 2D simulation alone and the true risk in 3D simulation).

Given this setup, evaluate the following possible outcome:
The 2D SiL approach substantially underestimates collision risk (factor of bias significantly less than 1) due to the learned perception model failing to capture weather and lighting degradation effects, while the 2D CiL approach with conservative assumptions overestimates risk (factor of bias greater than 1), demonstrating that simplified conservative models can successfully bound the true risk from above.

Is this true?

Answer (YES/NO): NO